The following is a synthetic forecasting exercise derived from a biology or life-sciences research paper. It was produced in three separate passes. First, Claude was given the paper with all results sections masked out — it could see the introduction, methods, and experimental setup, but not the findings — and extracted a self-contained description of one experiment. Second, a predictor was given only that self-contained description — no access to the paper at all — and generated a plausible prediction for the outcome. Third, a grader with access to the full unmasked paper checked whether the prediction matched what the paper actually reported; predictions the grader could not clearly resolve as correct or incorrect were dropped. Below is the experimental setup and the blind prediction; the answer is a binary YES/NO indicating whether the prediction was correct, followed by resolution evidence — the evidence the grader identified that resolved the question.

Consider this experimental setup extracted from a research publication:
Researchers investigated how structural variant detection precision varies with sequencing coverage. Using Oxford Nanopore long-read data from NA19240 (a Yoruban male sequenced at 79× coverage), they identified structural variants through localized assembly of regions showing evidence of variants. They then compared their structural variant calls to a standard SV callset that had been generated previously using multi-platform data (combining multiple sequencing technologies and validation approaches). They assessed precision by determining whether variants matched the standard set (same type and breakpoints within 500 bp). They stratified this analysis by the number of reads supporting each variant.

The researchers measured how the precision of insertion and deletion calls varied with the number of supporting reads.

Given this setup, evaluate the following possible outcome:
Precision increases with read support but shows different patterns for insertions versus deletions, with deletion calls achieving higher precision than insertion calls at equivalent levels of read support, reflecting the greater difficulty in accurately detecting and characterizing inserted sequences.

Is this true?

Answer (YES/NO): NO